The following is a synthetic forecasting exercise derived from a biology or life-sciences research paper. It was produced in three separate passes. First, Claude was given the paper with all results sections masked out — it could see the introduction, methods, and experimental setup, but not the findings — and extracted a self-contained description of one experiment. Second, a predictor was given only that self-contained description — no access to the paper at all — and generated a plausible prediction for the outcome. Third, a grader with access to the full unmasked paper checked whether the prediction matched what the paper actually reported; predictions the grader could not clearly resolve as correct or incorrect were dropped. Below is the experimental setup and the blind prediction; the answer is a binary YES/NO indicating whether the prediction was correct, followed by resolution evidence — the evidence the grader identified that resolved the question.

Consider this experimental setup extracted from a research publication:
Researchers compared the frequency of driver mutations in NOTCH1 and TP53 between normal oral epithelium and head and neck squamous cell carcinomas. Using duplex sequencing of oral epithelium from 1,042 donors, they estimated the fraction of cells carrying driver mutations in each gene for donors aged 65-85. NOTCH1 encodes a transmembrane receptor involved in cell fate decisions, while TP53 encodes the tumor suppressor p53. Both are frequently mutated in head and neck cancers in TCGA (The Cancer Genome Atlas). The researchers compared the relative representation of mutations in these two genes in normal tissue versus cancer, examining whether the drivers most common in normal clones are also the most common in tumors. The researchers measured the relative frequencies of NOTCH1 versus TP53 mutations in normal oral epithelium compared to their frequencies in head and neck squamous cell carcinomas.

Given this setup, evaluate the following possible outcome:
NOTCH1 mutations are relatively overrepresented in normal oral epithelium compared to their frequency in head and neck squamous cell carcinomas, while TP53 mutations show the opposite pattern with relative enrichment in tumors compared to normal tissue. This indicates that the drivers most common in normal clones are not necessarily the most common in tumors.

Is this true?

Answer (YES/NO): YES